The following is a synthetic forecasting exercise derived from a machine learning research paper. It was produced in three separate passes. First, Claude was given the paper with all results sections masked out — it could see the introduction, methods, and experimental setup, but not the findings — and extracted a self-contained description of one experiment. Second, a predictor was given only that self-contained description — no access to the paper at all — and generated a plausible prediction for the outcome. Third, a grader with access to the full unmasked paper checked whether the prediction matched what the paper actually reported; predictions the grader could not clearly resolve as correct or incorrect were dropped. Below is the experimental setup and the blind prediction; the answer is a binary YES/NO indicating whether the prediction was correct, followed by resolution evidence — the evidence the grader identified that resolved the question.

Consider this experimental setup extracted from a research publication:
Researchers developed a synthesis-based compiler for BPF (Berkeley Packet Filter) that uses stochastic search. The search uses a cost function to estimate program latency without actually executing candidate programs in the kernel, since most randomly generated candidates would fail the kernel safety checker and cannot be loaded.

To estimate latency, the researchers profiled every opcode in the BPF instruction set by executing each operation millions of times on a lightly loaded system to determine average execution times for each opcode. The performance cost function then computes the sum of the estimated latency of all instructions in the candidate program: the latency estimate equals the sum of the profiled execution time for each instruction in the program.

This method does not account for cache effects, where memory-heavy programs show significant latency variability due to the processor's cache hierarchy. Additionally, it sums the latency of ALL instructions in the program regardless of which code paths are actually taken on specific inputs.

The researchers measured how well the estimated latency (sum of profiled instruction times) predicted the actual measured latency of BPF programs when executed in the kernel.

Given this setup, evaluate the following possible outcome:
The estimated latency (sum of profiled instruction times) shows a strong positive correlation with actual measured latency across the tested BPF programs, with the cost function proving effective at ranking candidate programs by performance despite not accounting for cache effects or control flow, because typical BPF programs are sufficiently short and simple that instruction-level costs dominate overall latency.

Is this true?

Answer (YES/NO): NO